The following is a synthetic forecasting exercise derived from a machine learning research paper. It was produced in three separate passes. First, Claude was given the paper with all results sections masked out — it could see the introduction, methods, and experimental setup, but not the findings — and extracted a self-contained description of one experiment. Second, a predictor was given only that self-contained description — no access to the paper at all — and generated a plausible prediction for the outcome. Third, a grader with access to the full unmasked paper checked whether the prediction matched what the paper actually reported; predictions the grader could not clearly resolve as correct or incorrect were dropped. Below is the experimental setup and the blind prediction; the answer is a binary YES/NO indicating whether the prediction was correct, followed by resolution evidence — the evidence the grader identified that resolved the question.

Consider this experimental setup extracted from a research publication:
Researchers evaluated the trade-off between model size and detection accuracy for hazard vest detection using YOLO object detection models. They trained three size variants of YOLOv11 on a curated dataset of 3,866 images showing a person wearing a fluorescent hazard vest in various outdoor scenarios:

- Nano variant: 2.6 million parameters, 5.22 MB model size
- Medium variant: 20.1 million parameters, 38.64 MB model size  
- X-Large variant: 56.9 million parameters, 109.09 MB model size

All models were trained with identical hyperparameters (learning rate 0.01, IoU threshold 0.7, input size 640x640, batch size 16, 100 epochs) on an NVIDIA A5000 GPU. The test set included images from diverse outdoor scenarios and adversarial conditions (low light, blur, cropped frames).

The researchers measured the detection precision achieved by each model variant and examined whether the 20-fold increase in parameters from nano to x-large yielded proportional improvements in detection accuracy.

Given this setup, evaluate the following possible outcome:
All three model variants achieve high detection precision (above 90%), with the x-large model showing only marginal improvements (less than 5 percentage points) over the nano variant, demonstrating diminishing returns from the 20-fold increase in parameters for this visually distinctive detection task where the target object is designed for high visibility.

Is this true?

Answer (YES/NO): NO